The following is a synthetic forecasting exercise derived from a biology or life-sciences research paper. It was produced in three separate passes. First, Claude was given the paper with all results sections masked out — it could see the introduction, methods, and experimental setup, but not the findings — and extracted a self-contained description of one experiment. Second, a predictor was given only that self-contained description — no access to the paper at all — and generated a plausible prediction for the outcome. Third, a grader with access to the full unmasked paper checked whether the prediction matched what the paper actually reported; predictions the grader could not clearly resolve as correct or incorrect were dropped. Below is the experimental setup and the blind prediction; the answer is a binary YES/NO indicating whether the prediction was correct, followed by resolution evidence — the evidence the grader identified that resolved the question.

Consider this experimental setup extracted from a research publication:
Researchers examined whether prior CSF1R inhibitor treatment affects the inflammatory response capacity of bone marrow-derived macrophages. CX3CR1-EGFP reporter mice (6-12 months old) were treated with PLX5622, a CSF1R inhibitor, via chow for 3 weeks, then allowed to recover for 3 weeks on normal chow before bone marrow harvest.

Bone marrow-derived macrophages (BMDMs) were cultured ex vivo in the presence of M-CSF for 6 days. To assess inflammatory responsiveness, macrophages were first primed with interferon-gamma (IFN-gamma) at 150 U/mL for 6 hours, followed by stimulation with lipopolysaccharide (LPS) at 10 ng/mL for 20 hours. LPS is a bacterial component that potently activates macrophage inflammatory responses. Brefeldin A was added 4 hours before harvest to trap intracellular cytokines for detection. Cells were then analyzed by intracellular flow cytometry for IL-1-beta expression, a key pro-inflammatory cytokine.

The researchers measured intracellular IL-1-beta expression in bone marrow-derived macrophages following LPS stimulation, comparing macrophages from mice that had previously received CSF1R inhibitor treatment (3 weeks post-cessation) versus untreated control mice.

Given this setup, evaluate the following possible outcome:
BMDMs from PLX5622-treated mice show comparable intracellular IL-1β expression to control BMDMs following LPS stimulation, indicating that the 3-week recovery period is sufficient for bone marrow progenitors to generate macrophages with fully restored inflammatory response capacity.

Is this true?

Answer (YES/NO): NO